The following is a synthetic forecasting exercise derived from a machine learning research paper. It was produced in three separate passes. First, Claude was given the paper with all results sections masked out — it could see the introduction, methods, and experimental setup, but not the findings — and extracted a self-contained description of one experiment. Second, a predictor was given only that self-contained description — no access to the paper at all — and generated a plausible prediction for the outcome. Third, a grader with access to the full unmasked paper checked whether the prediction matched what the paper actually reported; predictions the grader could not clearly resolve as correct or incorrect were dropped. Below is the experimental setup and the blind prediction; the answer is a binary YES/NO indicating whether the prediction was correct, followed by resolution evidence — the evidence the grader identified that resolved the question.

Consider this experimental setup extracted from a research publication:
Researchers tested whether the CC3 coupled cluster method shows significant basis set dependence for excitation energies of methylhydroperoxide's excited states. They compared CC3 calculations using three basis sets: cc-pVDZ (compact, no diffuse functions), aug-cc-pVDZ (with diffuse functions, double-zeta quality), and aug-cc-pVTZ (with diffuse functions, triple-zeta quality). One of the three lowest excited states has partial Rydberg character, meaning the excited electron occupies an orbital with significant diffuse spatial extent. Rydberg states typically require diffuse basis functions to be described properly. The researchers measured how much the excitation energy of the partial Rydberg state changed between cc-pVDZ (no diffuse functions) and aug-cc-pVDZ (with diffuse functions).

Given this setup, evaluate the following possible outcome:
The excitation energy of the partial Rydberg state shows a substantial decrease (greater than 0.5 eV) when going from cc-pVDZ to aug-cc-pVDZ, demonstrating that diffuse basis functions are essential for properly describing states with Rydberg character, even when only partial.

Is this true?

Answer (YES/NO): YES